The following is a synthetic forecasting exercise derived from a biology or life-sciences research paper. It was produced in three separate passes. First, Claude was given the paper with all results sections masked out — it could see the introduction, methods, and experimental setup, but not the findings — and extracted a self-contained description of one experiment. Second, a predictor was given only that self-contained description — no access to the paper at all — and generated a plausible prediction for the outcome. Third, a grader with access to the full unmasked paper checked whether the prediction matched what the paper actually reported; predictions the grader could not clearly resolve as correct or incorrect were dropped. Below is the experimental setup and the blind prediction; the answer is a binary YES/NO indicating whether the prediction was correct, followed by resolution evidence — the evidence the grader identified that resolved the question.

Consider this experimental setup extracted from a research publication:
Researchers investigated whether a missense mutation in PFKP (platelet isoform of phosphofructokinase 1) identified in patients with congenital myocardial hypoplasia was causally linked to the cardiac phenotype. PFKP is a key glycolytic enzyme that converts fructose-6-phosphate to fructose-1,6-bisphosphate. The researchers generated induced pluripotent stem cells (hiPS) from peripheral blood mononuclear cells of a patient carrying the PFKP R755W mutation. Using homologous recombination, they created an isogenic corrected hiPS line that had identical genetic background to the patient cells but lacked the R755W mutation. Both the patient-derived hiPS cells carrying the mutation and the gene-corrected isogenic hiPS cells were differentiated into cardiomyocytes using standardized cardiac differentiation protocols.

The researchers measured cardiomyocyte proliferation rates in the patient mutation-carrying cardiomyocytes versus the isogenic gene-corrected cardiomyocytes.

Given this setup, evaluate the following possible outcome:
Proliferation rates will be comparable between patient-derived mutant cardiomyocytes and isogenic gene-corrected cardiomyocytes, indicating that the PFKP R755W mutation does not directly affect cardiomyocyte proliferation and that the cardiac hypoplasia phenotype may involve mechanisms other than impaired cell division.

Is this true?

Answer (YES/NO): NO